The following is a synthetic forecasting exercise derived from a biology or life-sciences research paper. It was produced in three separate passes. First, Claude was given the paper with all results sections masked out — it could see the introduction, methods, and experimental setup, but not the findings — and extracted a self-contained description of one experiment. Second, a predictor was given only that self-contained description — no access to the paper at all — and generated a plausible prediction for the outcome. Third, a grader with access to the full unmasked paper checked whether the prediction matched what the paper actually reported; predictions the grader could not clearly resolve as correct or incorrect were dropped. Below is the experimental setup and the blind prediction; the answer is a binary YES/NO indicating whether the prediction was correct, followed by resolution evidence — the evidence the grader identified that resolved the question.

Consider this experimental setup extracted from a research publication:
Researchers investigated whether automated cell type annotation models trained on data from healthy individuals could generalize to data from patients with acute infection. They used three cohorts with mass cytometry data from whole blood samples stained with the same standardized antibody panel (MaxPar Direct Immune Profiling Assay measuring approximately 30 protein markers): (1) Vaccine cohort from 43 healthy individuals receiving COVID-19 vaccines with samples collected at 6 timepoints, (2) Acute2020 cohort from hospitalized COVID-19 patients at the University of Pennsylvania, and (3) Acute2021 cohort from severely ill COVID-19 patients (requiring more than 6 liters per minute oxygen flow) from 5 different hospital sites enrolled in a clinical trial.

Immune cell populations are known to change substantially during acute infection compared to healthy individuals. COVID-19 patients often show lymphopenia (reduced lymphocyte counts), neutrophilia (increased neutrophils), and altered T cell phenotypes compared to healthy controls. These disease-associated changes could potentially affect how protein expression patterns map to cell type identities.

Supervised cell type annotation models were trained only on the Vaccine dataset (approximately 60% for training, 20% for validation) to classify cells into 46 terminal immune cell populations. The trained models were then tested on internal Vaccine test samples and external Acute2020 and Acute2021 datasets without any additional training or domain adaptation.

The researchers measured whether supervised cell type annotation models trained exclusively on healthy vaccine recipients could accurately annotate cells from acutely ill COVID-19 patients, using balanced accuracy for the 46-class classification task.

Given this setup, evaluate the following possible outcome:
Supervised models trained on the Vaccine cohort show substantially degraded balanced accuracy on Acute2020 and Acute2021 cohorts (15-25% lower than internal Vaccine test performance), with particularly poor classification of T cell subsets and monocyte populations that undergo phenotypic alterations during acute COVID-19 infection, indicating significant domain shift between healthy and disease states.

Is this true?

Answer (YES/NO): NO